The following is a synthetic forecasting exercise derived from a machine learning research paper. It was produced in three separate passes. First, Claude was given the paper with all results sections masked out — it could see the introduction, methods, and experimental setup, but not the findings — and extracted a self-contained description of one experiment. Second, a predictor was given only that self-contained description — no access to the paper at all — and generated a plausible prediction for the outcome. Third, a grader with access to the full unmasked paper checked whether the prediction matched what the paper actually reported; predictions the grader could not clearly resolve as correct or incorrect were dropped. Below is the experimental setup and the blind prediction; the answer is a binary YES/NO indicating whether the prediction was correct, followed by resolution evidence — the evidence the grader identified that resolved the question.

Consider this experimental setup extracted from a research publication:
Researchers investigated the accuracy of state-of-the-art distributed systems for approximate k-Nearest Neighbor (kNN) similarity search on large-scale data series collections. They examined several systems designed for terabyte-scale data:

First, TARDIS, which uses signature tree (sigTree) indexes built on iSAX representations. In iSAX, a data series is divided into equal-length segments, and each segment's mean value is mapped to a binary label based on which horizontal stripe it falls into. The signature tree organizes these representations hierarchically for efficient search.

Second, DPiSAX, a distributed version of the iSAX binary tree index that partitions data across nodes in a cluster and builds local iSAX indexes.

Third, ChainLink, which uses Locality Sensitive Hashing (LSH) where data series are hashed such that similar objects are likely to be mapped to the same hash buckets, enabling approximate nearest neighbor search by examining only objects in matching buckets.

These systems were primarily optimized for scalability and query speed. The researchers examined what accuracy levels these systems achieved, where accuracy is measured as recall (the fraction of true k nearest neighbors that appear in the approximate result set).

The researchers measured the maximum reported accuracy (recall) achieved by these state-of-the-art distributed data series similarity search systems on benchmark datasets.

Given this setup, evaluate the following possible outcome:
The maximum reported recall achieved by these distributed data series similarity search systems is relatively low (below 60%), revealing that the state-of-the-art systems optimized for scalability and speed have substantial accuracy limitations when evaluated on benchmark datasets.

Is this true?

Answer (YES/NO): YES